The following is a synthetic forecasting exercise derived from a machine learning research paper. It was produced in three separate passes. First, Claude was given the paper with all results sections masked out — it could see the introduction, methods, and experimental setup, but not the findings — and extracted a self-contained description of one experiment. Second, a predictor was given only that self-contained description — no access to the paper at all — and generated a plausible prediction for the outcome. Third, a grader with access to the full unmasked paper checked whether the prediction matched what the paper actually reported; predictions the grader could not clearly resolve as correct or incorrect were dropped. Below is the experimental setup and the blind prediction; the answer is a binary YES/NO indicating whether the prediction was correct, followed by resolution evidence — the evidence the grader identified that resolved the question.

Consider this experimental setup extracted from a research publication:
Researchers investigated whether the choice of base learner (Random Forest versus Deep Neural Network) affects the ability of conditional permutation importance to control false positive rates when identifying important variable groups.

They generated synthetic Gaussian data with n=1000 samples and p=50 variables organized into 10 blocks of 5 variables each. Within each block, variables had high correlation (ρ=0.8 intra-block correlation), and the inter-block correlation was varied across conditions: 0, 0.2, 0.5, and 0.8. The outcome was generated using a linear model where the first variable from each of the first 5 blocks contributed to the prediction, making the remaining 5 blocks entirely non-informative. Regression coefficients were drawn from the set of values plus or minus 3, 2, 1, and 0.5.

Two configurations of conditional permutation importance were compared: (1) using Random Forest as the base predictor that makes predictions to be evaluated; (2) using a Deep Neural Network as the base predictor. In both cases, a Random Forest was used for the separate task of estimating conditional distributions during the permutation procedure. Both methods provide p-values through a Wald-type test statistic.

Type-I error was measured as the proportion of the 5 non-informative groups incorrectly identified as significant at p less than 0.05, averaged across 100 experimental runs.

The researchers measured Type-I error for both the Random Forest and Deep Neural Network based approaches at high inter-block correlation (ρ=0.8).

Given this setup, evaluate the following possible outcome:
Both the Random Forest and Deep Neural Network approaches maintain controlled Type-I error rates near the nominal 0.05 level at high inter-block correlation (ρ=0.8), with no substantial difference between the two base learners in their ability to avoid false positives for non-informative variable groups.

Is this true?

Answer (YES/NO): NO